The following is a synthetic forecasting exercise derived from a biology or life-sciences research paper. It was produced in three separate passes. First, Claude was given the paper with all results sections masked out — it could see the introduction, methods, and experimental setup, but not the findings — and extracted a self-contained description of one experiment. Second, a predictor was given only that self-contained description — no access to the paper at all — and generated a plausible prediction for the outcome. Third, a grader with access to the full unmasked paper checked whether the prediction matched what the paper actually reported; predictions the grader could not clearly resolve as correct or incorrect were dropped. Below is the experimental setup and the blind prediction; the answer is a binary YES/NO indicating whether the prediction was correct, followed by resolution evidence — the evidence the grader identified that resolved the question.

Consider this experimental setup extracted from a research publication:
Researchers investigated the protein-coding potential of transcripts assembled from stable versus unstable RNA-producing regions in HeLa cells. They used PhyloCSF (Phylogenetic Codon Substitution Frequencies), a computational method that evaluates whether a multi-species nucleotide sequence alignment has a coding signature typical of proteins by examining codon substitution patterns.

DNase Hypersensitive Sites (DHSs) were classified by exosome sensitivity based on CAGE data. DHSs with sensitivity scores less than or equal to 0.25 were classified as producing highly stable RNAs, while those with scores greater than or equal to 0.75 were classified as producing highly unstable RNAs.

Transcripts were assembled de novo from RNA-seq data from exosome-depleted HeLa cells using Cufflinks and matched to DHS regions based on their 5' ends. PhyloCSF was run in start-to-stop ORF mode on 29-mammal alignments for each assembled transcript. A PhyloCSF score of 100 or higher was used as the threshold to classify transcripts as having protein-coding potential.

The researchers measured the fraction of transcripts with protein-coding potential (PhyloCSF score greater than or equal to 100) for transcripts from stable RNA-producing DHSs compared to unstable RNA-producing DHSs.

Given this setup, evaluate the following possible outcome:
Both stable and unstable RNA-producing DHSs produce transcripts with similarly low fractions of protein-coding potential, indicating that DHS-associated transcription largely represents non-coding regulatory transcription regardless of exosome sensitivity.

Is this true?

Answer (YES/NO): NO